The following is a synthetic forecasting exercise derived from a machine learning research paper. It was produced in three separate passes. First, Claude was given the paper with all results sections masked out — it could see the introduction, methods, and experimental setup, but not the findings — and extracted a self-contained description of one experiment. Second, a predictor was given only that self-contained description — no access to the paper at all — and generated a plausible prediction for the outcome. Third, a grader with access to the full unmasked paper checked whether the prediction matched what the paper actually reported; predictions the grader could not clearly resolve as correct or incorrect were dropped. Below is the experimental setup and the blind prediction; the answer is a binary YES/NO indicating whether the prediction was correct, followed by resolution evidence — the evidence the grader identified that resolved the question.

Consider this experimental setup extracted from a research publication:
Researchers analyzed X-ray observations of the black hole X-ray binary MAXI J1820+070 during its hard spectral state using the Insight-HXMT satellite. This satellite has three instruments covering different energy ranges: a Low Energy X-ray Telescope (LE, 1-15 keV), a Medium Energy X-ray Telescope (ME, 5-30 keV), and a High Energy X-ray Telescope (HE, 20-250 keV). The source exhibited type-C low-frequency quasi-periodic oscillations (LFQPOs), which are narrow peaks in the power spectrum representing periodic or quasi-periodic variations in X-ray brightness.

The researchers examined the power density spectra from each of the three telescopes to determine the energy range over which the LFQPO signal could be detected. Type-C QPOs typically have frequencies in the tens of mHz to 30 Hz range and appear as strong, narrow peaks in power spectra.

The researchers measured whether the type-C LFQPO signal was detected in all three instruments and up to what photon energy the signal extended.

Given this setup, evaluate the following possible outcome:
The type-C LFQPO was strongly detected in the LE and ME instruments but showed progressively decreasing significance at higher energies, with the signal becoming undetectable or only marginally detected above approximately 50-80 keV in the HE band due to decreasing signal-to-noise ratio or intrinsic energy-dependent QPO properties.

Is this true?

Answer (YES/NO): NO